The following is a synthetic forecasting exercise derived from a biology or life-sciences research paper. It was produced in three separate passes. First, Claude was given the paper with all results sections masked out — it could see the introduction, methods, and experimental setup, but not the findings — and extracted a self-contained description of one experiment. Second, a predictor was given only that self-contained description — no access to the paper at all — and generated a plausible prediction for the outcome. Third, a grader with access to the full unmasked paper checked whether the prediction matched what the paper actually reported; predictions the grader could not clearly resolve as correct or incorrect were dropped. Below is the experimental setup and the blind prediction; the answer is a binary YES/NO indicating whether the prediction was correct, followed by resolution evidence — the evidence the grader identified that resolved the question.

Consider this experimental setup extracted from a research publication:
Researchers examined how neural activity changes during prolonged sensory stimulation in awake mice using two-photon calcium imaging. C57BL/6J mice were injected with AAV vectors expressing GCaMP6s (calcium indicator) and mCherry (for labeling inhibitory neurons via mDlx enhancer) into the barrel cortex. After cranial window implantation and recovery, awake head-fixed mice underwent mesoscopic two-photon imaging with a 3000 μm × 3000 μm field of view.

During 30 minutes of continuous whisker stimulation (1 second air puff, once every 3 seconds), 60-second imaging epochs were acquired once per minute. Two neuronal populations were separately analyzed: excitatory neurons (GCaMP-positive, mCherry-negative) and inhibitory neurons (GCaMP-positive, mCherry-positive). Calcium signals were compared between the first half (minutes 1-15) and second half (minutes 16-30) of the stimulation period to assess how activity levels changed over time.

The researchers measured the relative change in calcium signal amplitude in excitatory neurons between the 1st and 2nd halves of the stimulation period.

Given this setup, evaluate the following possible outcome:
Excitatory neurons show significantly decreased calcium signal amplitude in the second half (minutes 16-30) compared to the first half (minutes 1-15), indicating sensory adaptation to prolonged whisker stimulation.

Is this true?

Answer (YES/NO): NO